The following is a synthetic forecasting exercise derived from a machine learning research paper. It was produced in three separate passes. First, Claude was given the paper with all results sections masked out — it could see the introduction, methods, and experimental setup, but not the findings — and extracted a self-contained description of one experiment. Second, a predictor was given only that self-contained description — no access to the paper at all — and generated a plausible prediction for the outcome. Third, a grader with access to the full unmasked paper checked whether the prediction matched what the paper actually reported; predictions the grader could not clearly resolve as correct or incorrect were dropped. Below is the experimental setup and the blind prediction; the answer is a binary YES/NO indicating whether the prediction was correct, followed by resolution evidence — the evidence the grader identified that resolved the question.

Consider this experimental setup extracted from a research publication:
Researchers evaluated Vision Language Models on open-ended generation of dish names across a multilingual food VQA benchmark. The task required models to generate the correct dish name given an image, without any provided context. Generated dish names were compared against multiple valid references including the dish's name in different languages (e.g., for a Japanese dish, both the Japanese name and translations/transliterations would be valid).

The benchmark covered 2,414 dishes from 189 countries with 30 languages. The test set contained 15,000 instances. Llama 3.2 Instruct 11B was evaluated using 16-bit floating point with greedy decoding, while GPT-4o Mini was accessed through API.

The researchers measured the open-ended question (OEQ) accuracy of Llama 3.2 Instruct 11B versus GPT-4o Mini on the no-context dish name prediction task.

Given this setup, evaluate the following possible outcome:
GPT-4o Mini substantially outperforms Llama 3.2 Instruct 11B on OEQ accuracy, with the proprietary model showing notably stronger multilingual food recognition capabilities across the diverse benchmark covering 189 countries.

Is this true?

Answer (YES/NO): NO